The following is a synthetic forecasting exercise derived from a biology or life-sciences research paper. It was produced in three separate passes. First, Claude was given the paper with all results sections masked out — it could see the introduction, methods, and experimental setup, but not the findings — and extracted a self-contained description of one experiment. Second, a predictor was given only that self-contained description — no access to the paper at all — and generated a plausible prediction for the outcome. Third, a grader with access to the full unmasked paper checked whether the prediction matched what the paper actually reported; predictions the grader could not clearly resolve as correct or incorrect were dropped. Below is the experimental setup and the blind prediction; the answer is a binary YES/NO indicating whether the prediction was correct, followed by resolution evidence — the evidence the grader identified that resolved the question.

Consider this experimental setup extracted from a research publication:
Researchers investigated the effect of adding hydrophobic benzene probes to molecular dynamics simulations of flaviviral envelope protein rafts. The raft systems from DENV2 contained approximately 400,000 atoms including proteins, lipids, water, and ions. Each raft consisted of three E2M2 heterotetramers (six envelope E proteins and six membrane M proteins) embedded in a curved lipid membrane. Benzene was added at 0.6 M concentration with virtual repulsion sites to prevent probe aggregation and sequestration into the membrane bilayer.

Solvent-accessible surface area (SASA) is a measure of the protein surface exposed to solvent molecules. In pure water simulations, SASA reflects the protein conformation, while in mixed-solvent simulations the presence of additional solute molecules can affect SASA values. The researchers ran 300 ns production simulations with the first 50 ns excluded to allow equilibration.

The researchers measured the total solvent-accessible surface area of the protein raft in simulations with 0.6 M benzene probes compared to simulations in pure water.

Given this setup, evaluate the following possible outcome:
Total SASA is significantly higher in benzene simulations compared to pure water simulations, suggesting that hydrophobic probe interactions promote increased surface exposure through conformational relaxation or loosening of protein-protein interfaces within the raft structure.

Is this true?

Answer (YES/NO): YES